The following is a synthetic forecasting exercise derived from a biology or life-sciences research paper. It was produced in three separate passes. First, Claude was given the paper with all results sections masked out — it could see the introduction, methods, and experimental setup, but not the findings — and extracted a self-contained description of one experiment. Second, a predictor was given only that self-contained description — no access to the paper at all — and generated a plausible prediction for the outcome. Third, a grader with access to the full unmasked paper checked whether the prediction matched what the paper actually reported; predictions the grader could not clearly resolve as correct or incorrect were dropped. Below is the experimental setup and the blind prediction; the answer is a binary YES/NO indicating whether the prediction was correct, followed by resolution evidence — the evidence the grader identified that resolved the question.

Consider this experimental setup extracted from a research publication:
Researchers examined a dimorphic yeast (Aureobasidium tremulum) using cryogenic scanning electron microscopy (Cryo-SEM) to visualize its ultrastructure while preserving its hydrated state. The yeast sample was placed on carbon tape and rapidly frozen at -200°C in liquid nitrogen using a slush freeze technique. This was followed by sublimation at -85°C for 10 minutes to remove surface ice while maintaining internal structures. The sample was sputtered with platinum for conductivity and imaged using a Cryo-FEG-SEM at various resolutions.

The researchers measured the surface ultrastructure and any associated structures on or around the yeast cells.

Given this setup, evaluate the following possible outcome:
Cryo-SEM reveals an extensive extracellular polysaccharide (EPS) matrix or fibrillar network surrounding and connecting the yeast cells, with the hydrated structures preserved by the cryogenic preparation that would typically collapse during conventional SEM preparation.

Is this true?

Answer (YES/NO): YES